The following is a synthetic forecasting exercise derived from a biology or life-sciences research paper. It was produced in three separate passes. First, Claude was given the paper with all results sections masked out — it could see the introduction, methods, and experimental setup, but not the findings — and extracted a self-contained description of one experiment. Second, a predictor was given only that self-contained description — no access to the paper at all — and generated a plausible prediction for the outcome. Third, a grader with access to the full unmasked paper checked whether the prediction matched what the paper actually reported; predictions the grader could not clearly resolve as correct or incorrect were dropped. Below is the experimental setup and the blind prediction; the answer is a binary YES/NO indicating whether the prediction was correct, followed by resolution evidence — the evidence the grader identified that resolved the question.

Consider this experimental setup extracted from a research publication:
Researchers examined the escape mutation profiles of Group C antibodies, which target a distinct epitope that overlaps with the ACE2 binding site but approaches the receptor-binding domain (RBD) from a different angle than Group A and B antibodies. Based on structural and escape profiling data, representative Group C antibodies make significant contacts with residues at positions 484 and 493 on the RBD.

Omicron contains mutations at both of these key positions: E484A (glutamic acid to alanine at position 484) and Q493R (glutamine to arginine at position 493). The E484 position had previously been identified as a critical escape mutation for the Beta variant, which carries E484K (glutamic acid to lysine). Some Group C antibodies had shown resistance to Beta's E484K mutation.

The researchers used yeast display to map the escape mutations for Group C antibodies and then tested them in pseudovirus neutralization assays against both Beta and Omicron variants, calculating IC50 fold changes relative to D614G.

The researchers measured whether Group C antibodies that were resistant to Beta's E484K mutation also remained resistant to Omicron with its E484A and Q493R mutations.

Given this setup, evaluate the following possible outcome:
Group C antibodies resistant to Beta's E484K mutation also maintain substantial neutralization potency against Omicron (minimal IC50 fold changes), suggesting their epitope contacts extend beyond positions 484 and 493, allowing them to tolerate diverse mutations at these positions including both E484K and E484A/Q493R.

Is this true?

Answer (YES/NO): NO